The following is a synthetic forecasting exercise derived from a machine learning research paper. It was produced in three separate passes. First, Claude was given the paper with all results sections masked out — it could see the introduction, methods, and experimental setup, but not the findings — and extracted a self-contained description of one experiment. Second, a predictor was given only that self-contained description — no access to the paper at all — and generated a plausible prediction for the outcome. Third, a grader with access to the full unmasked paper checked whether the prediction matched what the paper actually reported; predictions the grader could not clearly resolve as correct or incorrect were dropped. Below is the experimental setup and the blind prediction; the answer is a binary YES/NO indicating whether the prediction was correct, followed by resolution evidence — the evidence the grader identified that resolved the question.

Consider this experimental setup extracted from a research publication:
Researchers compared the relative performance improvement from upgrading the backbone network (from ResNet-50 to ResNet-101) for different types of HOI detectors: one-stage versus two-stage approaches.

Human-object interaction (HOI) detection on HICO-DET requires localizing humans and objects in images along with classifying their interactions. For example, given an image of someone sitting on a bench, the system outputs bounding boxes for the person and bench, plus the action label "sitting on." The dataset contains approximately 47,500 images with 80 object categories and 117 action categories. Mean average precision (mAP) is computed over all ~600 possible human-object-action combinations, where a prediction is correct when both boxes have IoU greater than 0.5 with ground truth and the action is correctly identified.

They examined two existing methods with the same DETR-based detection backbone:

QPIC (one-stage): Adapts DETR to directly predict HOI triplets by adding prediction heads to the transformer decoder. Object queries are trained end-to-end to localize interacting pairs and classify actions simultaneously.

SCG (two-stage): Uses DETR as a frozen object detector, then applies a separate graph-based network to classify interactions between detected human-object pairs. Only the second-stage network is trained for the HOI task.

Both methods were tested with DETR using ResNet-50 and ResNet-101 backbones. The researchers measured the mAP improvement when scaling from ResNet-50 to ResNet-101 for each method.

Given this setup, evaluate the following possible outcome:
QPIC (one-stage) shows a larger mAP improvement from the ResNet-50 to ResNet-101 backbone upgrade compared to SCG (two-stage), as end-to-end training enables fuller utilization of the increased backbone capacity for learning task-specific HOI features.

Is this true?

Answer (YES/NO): YES